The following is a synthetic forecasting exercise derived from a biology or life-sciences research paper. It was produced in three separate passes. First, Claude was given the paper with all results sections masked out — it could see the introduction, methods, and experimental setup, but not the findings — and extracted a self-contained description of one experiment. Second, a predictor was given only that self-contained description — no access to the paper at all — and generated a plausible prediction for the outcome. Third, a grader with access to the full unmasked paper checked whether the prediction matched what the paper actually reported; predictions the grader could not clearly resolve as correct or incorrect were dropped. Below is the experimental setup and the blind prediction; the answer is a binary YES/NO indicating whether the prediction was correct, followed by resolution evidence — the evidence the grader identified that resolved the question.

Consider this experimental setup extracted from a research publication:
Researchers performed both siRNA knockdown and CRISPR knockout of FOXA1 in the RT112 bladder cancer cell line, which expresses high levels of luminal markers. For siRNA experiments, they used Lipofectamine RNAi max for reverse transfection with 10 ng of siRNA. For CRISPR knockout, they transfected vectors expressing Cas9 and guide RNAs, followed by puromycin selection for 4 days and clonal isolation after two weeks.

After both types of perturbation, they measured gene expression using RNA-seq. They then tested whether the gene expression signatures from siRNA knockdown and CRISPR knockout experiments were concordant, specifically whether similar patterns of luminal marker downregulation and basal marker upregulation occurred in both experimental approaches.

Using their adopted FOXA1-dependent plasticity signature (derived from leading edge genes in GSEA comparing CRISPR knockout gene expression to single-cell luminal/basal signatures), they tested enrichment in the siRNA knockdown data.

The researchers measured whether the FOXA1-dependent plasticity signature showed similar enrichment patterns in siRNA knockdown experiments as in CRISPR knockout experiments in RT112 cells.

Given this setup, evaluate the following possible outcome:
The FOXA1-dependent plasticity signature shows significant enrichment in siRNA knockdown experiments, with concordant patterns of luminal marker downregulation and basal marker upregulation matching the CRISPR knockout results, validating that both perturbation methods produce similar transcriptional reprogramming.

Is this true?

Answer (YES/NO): YES